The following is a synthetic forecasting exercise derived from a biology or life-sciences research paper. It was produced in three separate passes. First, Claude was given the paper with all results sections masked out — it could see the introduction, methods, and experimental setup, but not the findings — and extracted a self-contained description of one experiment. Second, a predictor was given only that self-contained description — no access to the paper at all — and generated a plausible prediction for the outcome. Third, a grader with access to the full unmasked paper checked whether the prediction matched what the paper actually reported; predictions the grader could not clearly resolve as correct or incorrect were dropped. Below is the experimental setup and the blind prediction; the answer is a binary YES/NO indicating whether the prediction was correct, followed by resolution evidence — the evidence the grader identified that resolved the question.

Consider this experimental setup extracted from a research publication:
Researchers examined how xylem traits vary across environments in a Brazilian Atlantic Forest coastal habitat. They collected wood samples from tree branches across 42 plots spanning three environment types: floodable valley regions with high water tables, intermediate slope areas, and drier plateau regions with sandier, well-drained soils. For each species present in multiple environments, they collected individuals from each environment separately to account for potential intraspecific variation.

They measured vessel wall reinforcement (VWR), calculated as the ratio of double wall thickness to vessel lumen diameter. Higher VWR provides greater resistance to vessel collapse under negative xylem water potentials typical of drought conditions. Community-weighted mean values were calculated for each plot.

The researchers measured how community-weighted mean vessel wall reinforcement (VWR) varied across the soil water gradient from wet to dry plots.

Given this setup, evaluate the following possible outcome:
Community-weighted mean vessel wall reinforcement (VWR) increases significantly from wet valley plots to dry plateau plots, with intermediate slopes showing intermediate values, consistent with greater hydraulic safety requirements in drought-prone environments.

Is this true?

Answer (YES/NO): YES